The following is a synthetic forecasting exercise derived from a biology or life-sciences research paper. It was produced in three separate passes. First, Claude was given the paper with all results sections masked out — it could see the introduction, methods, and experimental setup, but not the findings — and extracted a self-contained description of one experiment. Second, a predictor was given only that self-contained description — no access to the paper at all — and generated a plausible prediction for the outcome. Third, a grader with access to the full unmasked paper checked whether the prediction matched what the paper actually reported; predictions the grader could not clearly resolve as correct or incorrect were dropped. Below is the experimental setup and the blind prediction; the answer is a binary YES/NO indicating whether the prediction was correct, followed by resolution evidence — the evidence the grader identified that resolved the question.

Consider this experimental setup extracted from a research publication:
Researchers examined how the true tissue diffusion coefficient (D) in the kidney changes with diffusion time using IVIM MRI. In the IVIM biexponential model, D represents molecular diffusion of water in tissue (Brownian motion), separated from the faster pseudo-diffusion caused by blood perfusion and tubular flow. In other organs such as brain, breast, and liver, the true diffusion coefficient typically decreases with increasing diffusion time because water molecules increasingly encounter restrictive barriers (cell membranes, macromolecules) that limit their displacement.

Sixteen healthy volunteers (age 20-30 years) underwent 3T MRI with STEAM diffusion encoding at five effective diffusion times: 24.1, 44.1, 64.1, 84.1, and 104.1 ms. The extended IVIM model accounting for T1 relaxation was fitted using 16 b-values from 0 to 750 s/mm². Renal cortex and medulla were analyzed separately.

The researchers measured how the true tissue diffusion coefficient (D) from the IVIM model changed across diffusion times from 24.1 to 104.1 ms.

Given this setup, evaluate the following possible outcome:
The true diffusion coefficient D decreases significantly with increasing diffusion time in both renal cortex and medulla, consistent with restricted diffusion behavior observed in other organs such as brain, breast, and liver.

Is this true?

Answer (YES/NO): YES